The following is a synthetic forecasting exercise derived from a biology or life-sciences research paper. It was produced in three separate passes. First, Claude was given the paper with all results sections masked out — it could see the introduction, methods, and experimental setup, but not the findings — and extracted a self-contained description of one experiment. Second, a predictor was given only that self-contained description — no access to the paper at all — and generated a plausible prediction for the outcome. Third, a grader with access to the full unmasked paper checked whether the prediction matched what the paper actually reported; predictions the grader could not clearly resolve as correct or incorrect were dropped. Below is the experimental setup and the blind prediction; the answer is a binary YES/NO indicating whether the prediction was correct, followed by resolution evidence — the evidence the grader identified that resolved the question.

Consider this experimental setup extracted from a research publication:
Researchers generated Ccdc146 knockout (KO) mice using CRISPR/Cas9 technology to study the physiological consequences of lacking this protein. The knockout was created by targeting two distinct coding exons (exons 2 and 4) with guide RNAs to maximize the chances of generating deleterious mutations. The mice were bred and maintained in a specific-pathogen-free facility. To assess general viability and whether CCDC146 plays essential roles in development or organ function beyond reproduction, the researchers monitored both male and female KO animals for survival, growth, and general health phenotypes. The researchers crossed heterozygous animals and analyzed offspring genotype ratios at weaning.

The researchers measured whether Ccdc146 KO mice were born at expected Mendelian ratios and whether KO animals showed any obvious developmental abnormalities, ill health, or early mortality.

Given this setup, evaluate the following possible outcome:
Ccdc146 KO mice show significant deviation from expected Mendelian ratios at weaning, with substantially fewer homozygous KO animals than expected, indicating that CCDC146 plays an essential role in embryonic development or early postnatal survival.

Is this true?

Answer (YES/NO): NO